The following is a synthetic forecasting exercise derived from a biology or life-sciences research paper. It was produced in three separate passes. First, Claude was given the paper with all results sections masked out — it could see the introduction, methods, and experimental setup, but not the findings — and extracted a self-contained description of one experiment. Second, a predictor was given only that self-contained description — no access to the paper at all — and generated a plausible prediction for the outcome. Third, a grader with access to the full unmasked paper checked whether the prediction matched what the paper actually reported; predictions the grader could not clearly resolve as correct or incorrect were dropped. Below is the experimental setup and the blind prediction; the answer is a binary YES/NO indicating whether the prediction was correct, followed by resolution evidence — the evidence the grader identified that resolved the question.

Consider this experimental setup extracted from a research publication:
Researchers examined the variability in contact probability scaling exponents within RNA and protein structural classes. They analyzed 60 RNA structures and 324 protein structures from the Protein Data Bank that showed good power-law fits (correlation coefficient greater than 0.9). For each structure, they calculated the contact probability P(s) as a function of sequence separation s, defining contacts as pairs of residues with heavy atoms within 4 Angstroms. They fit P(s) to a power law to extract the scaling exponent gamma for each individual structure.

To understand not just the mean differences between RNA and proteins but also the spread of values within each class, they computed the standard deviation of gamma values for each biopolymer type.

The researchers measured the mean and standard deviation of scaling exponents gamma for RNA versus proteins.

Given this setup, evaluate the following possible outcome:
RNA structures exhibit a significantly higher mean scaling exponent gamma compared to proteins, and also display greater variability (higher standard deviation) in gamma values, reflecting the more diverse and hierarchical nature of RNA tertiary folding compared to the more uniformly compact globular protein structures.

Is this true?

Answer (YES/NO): NO